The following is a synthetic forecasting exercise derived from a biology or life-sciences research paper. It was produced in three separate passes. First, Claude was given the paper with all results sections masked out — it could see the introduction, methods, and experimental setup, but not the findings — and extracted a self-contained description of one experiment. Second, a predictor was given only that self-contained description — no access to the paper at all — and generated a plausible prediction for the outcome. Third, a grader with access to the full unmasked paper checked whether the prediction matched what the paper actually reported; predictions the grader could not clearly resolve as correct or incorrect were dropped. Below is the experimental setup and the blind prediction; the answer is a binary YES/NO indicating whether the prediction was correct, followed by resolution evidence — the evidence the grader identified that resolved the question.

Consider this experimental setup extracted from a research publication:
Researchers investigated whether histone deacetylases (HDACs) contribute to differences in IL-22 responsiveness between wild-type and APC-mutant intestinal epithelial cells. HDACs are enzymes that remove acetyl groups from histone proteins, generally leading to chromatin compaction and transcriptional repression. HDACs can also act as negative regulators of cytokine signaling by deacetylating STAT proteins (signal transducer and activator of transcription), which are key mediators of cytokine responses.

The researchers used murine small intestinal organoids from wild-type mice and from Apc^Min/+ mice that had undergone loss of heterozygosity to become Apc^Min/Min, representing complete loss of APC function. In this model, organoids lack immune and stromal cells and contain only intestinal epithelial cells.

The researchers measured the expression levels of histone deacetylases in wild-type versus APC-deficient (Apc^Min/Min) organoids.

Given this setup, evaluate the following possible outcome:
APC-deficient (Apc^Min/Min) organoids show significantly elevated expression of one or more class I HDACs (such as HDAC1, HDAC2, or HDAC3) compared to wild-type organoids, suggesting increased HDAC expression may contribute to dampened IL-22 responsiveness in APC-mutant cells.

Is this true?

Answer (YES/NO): YES